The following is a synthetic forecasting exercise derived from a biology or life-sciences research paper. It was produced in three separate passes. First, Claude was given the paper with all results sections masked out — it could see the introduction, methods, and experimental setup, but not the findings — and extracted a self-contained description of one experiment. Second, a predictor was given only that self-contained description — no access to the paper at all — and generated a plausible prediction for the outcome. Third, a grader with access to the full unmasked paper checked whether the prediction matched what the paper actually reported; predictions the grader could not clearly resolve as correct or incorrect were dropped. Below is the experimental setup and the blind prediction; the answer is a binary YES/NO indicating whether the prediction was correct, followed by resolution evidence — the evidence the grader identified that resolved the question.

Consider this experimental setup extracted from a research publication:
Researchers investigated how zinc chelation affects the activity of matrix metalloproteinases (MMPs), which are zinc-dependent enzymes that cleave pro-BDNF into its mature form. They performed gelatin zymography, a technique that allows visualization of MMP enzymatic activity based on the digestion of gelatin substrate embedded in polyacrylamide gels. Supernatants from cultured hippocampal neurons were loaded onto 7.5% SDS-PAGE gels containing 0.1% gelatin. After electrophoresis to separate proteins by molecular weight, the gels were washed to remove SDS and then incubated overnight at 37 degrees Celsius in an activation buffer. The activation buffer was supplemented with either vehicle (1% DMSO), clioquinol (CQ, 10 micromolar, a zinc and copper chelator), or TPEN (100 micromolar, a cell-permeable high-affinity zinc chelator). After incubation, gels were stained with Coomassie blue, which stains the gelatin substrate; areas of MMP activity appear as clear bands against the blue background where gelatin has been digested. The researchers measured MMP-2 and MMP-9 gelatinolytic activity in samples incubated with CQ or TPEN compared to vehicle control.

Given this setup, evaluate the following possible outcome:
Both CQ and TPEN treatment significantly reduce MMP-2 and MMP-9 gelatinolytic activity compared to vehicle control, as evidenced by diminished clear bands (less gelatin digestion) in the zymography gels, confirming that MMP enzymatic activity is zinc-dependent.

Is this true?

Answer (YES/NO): YES